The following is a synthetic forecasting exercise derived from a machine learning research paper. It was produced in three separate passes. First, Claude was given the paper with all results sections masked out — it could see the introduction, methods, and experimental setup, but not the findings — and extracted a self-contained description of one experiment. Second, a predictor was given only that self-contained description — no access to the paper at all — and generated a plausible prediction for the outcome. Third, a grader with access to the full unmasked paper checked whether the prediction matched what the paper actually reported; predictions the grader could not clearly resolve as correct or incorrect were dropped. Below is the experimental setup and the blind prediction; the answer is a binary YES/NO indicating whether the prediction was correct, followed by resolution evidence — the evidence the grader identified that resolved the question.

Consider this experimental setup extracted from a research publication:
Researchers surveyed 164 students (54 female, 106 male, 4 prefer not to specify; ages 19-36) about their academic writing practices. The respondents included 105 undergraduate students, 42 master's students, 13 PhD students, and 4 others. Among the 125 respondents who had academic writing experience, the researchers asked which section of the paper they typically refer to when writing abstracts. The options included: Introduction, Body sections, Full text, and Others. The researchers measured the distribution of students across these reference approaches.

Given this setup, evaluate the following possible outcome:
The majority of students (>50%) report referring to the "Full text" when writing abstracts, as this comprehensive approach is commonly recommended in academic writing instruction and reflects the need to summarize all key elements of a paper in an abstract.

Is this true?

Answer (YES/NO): NO